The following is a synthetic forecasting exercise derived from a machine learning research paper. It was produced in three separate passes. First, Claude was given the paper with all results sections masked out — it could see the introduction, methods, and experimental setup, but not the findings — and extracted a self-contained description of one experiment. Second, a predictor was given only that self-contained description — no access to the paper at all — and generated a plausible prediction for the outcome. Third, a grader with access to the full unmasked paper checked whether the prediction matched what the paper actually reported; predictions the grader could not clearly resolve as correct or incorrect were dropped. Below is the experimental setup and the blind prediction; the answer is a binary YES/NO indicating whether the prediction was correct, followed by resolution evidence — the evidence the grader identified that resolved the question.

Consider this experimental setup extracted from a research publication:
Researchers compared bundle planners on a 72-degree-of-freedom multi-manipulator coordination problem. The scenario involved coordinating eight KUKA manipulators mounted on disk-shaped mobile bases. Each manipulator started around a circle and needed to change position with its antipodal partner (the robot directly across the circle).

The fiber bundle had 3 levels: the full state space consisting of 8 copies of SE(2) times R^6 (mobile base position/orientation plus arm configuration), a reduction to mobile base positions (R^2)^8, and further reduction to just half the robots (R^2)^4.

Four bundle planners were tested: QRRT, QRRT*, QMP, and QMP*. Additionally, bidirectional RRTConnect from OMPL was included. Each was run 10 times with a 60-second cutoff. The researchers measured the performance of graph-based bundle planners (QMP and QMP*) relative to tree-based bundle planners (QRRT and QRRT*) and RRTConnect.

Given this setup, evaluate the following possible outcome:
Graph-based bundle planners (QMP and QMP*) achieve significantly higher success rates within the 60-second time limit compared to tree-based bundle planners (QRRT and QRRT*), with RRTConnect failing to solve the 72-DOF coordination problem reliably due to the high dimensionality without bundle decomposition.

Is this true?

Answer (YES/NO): NO